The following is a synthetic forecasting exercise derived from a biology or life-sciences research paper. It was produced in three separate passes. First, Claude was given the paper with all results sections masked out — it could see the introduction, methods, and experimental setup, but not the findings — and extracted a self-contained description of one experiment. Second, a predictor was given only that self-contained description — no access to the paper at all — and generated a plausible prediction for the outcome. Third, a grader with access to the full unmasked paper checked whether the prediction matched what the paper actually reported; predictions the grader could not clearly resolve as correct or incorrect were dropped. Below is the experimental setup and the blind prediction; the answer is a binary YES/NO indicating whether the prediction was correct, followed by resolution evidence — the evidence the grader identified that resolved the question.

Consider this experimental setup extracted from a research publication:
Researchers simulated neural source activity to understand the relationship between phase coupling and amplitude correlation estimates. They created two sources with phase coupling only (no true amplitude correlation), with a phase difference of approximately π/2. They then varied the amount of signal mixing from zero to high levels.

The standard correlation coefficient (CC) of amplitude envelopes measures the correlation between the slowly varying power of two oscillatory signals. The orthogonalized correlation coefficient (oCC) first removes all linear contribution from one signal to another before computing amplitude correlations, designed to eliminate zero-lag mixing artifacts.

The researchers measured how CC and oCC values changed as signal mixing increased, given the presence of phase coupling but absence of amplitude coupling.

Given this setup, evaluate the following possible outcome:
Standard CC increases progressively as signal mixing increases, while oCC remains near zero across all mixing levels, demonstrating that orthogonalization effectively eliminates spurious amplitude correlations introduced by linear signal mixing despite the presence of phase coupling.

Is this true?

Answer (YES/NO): NO